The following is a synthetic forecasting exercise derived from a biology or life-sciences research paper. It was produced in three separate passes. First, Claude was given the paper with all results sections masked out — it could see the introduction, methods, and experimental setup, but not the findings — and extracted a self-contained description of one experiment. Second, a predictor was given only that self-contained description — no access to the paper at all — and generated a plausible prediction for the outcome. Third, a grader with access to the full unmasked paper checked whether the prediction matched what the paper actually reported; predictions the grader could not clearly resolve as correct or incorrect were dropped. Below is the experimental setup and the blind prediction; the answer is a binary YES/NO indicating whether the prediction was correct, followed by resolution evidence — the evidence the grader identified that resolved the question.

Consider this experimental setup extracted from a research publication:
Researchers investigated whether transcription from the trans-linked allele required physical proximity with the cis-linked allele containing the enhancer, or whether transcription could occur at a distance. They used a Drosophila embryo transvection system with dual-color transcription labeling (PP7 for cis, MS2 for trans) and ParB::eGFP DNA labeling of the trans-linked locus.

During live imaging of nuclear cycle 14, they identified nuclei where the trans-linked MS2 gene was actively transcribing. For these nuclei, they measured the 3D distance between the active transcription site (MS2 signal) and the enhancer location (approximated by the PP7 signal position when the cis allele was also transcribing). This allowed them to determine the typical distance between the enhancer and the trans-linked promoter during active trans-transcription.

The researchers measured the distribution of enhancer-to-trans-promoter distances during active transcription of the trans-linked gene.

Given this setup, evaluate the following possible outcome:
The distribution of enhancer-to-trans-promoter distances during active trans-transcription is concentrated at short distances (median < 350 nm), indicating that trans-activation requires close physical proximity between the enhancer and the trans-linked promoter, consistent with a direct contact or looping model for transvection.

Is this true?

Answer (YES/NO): NO